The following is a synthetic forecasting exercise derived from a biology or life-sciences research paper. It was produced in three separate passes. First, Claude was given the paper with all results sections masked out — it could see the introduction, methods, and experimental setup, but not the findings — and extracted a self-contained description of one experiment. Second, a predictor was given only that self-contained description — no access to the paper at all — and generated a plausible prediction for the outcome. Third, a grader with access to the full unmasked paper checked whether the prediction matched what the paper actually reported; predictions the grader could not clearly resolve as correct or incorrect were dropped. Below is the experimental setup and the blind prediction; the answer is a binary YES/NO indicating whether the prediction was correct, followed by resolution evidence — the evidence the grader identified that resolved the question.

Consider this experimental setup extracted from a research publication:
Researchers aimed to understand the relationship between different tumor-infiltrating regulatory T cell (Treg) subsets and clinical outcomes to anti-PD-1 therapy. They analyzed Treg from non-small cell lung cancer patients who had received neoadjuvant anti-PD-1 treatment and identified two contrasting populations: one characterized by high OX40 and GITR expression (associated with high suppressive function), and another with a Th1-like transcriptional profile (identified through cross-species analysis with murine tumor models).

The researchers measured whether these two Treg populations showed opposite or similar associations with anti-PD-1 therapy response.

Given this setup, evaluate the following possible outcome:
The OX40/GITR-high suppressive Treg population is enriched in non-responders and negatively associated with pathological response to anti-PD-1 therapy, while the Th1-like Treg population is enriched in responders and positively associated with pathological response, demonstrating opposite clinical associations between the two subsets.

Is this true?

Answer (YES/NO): YES